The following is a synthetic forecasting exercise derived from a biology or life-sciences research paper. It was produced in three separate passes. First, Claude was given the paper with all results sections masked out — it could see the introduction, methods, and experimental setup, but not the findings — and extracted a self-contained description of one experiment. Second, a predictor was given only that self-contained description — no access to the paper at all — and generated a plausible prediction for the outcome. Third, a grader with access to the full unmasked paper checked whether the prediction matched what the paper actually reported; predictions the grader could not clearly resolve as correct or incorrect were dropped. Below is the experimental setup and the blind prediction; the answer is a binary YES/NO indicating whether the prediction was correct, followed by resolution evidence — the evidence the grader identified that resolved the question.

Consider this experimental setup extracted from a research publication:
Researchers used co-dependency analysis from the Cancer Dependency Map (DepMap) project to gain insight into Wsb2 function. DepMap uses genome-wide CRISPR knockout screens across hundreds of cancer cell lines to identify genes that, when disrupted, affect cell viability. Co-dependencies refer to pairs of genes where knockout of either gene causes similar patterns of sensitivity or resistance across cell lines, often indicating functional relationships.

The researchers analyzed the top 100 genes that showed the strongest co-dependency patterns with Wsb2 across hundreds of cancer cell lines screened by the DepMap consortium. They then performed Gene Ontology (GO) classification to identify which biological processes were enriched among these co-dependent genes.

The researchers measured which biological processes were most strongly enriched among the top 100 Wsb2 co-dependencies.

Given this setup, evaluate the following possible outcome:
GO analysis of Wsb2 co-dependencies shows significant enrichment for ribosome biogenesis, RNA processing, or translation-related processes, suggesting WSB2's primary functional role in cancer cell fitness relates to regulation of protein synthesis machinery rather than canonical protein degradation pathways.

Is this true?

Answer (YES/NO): NO